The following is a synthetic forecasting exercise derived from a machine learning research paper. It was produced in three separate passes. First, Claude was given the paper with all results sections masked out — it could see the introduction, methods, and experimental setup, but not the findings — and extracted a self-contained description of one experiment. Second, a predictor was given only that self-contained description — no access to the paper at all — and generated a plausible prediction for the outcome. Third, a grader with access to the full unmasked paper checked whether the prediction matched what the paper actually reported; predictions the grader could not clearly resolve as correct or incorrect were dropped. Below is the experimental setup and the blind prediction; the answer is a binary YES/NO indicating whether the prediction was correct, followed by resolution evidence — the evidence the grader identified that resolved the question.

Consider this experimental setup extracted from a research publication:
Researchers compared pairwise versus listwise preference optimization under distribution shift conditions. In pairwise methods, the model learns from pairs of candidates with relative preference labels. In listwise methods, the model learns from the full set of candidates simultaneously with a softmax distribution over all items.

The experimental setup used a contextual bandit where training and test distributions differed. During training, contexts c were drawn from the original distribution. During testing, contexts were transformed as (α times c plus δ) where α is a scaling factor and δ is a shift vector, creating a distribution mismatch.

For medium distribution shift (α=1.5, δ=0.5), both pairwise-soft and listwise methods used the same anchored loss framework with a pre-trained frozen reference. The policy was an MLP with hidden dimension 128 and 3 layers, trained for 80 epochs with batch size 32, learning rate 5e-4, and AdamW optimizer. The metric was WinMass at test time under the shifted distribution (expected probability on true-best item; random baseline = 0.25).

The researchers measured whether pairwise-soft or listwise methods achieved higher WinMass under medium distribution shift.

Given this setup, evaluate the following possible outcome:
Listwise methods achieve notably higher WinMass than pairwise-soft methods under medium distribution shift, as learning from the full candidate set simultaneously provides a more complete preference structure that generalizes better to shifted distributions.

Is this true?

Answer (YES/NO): YES